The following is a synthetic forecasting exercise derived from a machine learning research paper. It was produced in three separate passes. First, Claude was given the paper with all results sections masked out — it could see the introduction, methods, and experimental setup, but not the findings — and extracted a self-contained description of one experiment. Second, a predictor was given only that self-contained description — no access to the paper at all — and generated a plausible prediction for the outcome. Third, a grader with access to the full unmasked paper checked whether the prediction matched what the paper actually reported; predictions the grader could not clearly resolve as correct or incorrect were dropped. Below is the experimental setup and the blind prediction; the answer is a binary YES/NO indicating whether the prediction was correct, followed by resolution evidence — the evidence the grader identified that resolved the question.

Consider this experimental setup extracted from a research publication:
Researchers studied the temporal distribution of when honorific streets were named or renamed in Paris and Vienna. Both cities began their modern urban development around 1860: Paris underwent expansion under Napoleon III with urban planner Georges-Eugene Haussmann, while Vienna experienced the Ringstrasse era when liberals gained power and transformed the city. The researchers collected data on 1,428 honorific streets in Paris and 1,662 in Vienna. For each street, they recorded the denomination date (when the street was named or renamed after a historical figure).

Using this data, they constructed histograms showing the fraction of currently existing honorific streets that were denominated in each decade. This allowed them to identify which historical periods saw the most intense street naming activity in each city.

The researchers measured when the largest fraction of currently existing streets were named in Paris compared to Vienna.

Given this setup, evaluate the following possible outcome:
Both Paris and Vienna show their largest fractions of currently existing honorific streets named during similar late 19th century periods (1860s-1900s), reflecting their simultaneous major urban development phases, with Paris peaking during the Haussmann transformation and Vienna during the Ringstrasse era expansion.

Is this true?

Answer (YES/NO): NO